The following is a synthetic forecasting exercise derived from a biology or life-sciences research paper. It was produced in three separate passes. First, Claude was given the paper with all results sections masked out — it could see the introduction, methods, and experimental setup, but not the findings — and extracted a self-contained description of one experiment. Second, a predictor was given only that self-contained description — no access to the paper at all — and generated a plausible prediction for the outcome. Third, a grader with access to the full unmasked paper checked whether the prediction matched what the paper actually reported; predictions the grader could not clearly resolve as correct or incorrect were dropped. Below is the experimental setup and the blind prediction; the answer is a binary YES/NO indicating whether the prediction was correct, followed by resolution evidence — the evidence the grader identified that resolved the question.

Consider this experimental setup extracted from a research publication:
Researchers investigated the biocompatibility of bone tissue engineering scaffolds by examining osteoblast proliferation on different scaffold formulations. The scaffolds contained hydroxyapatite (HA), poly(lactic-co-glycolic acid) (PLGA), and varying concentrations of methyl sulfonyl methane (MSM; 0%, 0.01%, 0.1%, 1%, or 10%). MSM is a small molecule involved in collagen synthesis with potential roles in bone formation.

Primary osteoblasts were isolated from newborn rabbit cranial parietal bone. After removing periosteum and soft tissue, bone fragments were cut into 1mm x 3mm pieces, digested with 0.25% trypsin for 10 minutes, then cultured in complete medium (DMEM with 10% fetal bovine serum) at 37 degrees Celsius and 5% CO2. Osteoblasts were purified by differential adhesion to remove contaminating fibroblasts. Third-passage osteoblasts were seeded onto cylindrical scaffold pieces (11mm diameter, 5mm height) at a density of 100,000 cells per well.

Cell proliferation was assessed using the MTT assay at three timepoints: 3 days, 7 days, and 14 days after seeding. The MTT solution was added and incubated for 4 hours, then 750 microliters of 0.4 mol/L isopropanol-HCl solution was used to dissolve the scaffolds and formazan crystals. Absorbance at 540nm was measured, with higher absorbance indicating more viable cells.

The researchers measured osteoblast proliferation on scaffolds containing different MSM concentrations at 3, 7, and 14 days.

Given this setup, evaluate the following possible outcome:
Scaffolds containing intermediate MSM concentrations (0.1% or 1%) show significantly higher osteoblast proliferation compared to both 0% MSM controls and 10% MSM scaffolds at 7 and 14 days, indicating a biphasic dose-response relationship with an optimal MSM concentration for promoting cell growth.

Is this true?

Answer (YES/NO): NO